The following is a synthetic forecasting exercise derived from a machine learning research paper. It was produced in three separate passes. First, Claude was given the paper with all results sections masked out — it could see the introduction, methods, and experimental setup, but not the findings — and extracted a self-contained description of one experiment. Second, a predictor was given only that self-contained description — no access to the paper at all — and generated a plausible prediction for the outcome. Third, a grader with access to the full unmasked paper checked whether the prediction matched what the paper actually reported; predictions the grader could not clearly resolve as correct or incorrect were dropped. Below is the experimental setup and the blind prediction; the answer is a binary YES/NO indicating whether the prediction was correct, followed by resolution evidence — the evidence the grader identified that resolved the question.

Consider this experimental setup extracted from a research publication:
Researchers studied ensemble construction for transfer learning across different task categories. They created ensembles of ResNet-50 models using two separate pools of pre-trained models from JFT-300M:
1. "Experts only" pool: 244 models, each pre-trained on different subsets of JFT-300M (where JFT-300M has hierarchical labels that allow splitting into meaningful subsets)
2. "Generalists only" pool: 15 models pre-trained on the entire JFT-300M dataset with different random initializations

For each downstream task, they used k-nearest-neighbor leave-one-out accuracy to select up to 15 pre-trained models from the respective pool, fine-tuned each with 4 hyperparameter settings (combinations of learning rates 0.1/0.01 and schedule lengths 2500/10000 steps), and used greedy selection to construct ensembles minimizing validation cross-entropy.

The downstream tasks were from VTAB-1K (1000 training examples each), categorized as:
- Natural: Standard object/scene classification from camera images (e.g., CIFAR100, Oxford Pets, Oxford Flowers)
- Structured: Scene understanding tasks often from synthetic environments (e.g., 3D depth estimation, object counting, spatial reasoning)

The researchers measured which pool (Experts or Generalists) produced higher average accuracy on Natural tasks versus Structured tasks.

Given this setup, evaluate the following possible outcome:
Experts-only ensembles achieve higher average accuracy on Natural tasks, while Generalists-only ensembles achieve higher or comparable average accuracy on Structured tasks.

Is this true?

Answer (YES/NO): YES